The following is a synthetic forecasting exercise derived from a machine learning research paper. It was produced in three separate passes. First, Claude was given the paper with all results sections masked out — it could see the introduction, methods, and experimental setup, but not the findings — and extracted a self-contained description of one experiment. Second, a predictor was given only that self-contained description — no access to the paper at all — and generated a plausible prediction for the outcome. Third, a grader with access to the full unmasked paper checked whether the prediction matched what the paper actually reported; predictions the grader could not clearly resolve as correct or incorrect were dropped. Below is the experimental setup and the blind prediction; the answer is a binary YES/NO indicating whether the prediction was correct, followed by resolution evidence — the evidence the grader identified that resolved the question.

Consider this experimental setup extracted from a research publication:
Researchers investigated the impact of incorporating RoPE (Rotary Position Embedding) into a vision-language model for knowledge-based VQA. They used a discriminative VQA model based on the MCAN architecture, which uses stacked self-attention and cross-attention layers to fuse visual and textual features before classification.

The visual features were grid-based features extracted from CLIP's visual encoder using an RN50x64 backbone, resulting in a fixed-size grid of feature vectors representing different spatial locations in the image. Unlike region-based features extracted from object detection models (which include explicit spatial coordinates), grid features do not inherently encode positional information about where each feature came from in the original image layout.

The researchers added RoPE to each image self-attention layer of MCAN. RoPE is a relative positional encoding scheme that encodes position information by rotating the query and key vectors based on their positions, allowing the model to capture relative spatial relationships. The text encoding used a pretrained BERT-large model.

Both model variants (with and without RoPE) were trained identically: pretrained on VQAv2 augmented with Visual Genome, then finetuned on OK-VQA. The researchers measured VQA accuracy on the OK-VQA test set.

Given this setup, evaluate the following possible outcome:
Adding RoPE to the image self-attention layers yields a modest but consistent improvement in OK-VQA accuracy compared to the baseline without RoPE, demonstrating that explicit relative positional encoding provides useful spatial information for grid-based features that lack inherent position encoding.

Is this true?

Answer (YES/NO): YES